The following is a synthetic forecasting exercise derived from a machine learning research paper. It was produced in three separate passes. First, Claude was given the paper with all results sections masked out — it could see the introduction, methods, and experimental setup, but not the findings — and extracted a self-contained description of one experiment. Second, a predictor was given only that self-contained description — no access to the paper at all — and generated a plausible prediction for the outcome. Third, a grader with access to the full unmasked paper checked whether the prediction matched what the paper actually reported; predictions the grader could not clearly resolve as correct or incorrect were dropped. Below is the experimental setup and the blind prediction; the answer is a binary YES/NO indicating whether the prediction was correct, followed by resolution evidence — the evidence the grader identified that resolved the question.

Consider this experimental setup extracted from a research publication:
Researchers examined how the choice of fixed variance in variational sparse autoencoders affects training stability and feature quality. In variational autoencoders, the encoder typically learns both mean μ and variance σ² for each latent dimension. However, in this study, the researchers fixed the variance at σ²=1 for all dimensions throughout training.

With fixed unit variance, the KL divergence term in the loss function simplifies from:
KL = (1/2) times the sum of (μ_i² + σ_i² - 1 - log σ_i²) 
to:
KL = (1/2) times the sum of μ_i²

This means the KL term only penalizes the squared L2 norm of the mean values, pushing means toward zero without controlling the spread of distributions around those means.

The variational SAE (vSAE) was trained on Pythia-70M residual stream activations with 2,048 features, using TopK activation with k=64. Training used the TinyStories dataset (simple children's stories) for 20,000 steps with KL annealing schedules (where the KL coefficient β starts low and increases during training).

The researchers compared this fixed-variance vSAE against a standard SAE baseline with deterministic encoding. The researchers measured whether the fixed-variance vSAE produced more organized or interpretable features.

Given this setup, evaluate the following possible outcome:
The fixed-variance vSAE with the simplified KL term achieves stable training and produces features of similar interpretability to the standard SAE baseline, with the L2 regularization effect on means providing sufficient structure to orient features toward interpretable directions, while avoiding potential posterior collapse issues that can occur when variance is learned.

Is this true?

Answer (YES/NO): NO